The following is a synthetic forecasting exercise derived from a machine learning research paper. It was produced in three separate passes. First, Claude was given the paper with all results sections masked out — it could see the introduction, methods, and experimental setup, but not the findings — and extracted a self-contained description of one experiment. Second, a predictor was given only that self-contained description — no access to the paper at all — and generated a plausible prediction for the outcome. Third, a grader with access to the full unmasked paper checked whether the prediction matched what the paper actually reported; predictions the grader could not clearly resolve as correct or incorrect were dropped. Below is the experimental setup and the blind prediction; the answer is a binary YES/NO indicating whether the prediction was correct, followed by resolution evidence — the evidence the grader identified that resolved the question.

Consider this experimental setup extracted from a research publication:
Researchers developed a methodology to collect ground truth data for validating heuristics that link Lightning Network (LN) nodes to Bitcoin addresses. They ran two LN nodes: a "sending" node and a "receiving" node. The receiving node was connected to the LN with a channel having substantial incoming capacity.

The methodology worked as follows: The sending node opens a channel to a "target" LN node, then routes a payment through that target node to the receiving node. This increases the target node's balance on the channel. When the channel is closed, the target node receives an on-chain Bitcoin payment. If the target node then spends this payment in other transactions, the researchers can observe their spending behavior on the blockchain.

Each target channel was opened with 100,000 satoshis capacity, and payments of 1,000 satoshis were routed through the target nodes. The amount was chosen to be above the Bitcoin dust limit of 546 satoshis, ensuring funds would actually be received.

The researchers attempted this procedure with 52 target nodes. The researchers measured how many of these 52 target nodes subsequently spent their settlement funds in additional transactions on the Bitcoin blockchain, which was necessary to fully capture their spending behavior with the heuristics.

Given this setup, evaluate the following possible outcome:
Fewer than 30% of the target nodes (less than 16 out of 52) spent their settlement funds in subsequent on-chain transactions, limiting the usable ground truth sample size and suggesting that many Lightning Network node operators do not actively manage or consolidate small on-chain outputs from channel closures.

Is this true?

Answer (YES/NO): YES